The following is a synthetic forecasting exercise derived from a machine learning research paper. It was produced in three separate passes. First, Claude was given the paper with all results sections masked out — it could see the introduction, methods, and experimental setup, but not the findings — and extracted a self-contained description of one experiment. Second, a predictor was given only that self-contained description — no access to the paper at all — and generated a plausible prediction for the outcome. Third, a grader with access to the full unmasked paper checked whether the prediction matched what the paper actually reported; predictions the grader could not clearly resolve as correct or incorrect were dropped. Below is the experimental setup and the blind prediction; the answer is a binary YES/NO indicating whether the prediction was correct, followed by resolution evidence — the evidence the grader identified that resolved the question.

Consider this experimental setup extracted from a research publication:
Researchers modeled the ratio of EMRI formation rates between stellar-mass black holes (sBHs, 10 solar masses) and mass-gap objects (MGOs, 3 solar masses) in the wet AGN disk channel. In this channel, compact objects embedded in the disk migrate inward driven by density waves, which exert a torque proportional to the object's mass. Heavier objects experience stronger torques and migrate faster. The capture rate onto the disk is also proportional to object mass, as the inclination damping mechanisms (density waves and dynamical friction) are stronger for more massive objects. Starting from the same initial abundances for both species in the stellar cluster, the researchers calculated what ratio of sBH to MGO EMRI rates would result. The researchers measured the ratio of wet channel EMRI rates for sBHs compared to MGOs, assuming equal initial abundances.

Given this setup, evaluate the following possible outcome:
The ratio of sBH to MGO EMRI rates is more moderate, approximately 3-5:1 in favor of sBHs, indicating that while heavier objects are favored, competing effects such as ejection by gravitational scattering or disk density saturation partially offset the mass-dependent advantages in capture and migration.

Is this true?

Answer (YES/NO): NO